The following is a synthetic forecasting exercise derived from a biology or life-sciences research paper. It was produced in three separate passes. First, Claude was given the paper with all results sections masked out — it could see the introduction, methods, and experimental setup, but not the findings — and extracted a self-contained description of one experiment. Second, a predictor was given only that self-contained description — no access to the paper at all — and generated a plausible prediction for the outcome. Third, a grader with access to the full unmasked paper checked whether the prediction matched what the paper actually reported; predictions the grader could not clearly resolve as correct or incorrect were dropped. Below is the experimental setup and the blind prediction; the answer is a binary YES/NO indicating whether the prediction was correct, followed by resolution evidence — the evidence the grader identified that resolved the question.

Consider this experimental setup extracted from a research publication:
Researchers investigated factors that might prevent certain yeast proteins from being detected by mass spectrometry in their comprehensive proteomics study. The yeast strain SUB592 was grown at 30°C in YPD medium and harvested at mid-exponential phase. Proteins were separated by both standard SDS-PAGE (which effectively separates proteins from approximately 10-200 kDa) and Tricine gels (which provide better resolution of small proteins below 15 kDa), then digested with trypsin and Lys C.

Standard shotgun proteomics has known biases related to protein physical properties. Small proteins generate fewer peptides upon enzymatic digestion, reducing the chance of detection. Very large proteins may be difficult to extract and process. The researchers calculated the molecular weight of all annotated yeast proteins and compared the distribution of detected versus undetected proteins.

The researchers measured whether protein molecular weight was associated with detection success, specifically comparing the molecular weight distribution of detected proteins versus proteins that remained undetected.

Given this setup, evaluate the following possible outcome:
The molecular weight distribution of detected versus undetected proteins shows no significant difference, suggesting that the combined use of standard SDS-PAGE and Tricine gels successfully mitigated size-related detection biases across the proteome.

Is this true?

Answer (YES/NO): NO